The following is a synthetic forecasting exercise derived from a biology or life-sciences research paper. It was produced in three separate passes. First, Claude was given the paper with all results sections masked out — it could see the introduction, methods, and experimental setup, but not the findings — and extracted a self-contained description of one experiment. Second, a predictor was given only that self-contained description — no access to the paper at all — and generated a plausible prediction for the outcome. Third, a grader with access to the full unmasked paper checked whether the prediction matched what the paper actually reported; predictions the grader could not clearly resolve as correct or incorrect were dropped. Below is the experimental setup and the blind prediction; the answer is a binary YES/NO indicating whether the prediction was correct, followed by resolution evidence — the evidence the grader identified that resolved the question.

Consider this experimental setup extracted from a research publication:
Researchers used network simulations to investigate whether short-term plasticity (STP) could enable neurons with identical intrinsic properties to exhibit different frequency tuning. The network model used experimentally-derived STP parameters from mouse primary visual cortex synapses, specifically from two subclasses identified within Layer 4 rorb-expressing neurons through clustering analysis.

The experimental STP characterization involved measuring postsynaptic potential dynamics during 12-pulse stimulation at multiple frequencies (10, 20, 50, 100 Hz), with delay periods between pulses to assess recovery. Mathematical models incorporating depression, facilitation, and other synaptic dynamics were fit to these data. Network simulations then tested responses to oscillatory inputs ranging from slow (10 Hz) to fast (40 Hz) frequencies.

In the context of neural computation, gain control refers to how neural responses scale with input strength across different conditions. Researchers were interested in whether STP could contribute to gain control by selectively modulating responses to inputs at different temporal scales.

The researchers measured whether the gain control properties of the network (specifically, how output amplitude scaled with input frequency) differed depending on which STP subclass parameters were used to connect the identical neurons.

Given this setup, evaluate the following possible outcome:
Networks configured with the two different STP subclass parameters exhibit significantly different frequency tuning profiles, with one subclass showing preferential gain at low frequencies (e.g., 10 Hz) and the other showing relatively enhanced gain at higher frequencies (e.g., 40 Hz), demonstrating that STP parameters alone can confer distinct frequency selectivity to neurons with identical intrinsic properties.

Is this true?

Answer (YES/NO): YES